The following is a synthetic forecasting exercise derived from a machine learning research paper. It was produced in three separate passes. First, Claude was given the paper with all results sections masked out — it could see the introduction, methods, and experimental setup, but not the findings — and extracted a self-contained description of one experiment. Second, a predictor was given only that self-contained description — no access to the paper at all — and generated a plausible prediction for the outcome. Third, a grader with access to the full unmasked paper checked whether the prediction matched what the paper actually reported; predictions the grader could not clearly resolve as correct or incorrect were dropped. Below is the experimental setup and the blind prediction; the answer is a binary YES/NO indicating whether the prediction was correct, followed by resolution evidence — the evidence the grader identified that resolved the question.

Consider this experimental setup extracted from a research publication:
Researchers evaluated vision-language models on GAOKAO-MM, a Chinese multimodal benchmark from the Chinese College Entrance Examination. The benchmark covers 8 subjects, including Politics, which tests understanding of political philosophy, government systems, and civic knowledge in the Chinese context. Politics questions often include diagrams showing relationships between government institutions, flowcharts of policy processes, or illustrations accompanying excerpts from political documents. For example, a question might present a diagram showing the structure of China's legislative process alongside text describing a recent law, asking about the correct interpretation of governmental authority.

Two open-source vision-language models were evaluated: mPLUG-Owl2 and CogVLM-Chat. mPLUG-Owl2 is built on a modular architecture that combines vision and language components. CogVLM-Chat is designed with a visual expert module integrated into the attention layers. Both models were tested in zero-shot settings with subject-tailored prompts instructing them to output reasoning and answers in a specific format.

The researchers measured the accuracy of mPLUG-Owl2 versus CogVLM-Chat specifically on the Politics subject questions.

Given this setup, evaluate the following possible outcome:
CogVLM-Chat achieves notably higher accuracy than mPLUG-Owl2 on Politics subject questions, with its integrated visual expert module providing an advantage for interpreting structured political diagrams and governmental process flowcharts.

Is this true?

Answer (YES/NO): NO